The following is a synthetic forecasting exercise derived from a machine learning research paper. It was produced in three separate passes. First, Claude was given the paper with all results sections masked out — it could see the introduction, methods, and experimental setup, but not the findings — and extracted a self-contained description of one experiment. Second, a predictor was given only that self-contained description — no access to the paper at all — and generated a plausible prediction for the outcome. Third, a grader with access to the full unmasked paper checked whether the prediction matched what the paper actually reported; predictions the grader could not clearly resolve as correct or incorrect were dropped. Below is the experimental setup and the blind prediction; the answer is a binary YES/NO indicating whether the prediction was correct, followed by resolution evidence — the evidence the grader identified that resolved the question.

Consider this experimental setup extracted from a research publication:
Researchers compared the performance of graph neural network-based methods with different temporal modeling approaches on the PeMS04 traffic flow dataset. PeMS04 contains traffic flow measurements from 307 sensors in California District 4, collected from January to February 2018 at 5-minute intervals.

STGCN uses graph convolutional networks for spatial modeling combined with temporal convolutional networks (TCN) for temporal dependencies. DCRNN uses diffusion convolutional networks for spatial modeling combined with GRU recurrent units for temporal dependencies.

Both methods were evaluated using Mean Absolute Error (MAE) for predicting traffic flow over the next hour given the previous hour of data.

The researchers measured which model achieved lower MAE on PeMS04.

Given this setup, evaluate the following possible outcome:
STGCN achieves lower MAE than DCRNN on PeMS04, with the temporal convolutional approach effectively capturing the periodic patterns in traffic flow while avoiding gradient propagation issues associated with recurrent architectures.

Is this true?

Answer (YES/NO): YES